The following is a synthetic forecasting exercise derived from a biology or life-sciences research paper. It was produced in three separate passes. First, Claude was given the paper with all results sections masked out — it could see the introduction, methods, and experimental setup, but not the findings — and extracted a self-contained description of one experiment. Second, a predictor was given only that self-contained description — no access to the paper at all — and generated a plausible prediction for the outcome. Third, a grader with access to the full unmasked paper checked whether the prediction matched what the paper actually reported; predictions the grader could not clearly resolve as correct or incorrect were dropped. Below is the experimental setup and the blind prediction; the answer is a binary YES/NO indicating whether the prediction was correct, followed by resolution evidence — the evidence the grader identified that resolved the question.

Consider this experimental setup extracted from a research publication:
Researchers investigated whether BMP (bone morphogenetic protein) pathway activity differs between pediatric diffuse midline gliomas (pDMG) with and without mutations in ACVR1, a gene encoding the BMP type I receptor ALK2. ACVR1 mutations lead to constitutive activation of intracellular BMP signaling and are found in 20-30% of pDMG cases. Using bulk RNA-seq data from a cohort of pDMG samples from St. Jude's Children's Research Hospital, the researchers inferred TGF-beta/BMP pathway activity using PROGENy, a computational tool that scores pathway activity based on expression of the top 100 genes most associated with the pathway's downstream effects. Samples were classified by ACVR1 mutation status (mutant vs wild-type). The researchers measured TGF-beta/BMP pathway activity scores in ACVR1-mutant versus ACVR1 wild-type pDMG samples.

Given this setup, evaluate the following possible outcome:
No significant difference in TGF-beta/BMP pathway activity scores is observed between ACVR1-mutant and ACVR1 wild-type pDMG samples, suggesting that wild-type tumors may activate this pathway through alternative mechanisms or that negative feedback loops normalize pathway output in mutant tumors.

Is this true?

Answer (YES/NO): YES